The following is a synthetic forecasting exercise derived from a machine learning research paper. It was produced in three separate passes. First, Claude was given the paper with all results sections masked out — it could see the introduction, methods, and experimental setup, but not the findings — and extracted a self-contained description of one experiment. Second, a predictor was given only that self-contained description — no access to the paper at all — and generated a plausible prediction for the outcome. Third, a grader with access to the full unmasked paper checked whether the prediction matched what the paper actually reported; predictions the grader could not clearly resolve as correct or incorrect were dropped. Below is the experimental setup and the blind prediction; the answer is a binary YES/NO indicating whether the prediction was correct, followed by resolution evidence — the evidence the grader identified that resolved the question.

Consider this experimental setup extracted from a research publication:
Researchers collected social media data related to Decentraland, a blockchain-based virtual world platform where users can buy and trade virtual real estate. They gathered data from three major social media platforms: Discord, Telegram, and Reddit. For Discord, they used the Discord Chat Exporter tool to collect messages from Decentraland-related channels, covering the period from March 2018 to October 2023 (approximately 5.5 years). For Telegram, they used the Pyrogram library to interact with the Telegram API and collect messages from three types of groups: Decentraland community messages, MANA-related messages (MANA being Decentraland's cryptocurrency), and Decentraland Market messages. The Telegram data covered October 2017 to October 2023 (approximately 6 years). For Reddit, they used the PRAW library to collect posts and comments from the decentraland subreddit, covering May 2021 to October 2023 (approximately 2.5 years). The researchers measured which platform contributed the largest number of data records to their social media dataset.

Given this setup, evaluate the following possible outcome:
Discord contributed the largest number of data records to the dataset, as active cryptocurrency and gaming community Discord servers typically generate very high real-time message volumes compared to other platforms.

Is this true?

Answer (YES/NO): NO